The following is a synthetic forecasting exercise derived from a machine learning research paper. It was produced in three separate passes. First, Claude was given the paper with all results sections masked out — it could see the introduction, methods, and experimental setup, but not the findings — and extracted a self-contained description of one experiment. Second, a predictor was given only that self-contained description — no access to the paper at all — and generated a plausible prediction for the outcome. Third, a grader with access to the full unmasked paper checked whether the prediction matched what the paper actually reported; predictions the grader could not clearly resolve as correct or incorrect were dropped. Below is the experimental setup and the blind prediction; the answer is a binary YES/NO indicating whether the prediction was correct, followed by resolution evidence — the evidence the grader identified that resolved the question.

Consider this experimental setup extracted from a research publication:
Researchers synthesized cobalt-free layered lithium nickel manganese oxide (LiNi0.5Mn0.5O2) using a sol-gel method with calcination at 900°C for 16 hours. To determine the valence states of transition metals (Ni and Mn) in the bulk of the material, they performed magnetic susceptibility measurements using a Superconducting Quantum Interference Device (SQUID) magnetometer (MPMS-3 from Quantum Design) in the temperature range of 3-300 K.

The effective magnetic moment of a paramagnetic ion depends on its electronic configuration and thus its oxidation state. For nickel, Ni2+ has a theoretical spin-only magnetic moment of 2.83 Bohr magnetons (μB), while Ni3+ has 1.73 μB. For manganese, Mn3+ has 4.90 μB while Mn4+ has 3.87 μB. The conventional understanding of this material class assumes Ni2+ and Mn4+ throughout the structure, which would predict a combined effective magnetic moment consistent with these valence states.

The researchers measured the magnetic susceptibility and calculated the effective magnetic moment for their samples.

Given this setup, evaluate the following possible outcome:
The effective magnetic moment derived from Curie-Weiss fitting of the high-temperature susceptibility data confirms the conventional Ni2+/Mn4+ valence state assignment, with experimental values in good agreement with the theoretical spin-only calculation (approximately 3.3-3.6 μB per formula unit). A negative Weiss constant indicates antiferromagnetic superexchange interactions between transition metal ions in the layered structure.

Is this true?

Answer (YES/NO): NO